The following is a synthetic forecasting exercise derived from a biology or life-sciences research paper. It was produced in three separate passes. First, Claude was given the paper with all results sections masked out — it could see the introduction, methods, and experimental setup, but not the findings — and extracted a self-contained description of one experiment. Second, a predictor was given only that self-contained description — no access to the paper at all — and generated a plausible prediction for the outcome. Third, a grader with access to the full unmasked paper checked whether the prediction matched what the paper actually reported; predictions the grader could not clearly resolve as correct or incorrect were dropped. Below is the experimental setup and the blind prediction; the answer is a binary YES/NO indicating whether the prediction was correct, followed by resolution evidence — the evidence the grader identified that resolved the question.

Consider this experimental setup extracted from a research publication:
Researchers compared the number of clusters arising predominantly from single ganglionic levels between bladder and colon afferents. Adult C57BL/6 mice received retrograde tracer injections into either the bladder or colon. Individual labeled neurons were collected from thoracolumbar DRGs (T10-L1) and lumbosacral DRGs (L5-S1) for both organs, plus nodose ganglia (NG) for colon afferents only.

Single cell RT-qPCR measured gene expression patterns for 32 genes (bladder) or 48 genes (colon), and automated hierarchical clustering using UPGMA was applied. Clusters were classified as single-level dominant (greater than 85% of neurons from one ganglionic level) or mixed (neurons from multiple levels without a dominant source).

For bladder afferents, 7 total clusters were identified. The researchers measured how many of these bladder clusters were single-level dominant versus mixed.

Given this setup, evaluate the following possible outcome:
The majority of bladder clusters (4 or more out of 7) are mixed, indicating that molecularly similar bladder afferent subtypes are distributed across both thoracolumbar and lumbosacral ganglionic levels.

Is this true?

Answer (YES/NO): NO